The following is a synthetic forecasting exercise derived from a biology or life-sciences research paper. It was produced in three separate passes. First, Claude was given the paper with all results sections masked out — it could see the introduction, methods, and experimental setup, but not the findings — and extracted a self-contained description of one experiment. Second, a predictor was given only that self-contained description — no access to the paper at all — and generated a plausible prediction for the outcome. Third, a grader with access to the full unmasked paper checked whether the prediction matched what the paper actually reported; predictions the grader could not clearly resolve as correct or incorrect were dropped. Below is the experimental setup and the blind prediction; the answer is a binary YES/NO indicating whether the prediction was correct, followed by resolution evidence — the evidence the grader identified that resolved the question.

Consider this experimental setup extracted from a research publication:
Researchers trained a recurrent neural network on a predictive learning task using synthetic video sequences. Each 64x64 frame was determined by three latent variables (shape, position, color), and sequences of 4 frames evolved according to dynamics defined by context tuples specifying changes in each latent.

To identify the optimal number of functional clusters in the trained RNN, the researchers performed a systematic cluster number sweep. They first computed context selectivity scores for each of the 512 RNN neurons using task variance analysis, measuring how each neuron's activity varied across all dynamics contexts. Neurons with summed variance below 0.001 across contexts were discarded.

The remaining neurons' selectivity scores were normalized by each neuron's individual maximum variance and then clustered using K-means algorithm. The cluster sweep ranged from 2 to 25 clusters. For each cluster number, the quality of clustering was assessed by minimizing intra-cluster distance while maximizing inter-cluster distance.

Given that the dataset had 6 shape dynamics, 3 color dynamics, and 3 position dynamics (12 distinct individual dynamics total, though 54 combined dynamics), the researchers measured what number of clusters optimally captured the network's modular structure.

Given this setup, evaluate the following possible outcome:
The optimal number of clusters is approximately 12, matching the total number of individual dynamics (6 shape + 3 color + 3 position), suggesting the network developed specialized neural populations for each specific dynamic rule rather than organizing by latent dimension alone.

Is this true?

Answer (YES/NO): YES